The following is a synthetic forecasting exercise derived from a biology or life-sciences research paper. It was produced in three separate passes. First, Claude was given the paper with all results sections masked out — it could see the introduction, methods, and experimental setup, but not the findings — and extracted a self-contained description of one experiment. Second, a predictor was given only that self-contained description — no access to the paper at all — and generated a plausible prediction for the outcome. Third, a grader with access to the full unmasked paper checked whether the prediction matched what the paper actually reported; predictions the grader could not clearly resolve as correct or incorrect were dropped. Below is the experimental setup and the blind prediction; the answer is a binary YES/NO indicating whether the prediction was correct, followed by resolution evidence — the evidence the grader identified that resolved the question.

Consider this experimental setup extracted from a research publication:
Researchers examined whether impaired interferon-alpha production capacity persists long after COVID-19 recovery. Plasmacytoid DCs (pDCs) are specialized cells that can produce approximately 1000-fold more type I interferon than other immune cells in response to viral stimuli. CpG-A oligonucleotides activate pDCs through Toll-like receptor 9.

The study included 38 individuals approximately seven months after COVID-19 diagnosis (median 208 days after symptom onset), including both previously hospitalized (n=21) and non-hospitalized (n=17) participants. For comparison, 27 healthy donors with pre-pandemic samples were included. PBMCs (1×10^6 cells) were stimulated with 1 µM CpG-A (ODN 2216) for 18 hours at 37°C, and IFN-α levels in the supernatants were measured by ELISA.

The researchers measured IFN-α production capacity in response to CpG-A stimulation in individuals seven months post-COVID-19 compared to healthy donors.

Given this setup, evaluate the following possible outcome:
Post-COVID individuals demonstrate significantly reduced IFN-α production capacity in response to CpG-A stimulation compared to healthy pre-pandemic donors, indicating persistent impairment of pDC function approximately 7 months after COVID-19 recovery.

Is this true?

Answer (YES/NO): NO